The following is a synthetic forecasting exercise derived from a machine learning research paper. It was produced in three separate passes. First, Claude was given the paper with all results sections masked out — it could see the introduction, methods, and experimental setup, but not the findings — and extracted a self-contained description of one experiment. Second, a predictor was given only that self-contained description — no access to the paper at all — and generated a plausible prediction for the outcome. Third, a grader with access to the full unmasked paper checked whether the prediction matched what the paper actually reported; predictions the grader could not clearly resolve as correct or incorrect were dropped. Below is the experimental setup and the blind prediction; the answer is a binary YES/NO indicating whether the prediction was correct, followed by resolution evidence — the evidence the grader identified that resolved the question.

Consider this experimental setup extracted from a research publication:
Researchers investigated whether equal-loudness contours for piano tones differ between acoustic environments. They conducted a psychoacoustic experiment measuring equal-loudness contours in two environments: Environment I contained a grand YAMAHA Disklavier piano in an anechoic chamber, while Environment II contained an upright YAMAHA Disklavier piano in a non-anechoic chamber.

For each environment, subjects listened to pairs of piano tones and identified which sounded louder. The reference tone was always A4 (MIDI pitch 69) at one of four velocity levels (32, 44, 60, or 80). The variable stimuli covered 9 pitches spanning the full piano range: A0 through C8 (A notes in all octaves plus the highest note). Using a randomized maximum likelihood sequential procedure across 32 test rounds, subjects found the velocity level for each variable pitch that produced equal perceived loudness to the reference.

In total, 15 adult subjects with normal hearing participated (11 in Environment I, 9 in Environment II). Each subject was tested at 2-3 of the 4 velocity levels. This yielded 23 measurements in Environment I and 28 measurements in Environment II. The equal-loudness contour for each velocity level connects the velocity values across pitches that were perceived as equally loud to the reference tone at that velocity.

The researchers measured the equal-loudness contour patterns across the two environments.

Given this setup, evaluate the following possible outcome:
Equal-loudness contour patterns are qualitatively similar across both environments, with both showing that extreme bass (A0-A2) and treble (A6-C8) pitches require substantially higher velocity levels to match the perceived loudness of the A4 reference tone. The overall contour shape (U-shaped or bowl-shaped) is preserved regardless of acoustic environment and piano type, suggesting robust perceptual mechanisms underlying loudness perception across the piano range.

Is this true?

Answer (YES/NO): NO